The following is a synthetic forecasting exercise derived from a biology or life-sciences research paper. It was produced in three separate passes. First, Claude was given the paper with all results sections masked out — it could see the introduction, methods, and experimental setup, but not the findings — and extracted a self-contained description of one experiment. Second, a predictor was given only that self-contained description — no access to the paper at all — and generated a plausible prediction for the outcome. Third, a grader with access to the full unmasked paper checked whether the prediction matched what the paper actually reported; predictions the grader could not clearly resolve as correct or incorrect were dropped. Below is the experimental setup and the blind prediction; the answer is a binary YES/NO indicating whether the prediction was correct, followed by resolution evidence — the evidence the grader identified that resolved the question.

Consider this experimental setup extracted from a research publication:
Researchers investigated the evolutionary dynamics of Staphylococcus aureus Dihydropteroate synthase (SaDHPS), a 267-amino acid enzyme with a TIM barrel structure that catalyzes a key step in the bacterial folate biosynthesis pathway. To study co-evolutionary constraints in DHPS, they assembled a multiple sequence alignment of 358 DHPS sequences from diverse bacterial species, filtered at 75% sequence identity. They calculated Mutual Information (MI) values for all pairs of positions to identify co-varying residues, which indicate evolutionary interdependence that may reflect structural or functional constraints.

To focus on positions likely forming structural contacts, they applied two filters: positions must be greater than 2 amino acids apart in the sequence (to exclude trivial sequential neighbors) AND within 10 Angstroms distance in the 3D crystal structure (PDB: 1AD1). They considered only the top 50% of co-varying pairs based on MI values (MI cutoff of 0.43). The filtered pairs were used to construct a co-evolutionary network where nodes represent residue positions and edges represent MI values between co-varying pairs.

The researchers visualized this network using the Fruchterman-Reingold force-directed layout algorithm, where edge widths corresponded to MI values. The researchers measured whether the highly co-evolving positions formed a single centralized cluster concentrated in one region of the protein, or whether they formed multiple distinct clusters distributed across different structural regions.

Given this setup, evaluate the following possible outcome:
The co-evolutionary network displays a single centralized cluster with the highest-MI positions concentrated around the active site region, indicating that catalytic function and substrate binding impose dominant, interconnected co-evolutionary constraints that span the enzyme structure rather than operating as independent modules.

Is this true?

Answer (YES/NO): NO